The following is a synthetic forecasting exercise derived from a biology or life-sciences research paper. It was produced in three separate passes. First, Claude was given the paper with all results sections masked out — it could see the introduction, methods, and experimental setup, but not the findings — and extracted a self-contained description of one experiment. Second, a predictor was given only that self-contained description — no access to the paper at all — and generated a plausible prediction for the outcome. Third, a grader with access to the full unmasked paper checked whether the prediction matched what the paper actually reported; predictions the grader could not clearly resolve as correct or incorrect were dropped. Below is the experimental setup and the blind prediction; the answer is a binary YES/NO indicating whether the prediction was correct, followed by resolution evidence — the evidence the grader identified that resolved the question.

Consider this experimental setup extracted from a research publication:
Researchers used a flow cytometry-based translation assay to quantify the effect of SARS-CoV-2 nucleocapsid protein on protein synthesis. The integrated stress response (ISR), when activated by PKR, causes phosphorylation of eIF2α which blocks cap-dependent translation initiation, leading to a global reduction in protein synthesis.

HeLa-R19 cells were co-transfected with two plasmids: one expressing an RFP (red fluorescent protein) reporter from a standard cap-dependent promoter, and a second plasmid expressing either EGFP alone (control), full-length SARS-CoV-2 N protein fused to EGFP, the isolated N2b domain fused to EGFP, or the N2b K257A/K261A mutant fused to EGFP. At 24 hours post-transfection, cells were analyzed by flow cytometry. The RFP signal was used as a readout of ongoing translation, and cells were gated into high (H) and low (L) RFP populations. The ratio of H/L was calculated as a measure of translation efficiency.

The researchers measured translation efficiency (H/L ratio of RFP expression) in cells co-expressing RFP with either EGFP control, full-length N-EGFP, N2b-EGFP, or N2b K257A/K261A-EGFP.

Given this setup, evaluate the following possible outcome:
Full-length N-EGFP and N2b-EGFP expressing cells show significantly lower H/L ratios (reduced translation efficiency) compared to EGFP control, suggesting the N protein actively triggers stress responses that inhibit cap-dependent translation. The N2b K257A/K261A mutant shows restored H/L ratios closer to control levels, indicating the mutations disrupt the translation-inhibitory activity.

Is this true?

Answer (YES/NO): NO